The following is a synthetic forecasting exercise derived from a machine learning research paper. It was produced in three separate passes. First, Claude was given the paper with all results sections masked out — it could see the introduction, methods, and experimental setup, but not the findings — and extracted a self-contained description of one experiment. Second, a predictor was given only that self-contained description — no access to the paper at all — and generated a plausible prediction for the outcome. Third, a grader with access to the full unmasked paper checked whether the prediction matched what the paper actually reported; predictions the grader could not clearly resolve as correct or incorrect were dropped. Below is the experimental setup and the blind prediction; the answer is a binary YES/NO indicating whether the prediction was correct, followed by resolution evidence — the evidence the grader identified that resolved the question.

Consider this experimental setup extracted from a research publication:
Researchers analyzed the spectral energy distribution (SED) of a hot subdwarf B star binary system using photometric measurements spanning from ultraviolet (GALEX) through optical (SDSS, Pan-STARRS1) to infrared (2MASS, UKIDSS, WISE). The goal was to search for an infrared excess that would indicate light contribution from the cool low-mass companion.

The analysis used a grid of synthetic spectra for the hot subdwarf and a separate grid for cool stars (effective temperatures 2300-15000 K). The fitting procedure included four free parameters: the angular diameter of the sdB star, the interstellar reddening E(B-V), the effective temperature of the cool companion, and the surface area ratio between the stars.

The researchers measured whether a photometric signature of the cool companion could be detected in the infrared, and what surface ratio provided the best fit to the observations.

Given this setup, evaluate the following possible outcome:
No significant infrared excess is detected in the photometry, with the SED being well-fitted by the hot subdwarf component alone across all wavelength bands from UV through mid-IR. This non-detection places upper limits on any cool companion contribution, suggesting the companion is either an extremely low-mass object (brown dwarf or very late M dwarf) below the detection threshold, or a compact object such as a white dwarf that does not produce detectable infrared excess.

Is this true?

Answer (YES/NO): YES